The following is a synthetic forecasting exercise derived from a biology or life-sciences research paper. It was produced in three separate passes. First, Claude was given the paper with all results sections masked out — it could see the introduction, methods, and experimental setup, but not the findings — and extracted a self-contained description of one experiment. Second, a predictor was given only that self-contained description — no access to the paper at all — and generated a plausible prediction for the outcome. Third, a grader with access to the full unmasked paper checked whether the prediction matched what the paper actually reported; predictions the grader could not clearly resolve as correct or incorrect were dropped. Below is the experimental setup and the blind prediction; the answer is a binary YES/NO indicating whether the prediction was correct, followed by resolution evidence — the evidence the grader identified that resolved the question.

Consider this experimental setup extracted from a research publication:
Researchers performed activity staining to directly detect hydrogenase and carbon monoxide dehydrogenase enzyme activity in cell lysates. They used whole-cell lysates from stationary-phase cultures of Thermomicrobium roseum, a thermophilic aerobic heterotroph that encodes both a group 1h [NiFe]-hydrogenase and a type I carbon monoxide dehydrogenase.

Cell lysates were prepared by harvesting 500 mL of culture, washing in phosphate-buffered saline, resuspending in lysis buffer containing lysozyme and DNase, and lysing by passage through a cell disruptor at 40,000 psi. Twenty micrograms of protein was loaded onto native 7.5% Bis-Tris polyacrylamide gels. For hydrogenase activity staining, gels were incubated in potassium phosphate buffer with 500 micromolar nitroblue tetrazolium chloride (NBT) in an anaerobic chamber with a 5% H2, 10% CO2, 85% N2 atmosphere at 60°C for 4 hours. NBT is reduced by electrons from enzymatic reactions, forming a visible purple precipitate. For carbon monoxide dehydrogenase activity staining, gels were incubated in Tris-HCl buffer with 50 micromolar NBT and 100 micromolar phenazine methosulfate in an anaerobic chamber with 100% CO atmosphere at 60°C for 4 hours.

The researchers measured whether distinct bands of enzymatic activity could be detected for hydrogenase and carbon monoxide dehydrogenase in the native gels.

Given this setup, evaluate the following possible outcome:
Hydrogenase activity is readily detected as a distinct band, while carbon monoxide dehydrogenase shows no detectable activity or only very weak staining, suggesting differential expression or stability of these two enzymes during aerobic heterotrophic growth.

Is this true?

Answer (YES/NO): NO